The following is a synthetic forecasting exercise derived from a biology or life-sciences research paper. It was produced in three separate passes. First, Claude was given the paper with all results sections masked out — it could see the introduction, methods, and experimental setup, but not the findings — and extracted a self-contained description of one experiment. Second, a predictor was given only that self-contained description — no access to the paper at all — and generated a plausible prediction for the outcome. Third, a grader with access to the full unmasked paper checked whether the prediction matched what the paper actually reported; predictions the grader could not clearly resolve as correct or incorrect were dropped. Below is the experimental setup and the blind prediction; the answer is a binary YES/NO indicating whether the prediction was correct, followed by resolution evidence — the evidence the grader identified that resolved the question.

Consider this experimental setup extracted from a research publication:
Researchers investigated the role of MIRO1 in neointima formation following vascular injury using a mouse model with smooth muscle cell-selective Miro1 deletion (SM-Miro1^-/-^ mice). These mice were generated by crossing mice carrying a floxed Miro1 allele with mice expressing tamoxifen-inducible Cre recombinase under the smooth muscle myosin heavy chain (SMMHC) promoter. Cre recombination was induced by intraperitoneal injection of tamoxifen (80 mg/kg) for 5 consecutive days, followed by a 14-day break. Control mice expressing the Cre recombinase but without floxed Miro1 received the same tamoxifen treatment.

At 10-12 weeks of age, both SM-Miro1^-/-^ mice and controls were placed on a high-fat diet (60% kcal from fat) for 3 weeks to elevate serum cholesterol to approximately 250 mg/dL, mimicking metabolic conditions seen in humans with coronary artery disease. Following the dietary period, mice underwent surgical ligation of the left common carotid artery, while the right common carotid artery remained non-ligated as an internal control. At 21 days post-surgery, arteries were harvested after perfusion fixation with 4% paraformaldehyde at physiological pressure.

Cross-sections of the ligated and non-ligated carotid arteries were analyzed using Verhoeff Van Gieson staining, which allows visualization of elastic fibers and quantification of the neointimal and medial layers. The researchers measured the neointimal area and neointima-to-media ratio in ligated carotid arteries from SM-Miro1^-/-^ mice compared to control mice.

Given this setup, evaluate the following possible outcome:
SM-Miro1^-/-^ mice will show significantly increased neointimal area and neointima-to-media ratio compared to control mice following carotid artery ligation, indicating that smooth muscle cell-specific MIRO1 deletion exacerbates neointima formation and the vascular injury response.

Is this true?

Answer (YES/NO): NO